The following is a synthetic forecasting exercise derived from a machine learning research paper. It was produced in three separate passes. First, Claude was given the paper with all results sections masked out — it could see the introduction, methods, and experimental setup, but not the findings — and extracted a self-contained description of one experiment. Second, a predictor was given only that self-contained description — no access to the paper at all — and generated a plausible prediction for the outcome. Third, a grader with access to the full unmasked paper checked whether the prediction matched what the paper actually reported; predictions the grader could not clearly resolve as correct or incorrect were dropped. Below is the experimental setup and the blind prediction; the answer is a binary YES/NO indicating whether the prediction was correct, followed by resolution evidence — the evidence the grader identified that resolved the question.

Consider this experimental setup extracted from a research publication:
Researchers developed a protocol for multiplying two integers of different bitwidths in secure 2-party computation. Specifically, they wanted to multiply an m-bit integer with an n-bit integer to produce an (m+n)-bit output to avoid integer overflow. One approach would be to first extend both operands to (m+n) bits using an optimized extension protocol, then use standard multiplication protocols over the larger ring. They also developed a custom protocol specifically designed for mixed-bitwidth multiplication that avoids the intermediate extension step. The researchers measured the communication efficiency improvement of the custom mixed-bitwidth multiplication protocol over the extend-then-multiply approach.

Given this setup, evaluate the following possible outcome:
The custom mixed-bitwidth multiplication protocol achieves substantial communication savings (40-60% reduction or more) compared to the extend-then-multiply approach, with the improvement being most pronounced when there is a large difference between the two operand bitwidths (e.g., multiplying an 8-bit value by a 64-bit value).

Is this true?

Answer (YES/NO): NO